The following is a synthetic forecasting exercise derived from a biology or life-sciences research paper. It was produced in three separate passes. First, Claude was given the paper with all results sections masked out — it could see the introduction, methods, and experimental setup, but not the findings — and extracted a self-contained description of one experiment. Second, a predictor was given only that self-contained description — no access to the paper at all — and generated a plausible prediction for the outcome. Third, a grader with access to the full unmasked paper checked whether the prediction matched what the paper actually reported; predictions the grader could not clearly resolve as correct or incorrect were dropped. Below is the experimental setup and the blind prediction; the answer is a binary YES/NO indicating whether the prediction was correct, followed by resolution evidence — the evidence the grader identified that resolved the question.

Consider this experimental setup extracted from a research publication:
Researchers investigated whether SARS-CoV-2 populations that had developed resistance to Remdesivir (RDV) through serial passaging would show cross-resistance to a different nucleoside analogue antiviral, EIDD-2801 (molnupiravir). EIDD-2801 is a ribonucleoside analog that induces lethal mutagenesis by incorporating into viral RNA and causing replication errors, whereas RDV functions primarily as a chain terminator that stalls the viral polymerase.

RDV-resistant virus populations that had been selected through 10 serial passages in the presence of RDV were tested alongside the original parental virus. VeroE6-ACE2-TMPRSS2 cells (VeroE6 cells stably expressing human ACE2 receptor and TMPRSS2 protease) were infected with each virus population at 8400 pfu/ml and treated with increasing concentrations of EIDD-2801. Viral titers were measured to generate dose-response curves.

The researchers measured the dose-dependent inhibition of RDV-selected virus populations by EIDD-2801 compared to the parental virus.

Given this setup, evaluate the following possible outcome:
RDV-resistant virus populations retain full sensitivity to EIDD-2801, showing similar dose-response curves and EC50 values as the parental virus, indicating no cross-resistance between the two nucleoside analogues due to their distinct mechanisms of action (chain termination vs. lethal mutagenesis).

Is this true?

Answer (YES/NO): YES